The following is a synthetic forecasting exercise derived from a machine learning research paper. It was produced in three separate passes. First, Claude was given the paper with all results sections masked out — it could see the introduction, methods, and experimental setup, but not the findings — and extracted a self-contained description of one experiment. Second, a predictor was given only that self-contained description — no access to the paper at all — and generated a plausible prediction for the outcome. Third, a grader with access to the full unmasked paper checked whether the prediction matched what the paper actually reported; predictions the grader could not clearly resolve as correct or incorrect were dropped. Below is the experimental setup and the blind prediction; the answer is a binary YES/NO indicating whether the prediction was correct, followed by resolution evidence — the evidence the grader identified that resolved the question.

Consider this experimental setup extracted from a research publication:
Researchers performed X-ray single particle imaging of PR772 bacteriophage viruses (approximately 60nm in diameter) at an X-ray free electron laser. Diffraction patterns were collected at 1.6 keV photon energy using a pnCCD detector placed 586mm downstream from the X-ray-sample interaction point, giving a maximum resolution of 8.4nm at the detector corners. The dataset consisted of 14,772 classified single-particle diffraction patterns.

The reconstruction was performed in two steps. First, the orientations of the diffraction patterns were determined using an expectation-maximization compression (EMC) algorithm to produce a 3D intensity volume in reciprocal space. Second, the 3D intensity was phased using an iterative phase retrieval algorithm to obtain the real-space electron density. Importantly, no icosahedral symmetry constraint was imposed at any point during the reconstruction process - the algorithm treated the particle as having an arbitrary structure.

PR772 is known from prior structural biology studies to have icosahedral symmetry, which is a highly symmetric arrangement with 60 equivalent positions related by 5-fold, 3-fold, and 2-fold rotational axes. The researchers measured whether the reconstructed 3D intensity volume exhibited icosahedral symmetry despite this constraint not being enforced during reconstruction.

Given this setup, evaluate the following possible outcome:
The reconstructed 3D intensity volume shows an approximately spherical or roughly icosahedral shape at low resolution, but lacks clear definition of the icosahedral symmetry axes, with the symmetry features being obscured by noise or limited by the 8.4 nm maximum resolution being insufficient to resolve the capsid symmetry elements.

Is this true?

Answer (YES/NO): NO